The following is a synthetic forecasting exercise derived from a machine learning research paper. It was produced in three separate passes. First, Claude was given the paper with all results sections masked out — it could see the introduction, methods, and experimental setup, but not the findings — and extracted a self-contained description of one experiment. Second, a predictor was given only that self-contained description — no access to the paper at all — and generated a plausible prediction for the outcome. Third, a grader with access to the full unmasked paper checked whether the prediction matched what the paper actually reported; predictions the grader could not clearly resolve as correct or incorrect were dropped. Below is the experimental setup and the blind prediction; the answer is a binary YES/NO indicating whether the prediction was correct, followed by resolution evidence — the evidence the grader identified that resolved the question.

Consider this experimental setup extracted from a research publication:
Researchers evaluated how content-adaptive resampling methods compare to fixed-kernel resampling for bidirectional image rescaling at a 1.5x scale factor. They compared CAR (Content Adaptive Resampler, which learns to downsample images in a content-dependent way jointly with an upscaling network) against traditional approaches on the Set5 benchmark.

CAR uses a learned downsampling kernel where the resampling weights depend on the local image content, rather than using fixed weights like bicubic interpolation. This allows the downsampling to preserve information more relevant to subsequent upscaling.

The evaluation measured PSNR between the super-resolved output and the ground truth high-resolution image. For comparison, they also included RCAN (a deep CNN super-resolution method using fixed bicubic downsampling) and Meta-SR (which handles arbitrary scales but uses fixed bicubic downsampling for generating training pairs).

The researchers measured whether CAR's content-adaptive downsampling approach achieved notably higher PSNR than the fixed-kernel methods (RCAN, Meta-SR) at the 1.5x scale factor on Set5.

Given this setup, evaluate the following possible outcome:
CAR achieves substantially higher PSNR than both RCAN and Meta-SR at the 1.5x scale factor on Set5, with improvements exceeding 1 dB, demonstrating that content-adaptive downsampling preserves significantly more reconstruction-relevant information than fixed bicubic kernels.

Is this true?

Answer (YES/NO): NO